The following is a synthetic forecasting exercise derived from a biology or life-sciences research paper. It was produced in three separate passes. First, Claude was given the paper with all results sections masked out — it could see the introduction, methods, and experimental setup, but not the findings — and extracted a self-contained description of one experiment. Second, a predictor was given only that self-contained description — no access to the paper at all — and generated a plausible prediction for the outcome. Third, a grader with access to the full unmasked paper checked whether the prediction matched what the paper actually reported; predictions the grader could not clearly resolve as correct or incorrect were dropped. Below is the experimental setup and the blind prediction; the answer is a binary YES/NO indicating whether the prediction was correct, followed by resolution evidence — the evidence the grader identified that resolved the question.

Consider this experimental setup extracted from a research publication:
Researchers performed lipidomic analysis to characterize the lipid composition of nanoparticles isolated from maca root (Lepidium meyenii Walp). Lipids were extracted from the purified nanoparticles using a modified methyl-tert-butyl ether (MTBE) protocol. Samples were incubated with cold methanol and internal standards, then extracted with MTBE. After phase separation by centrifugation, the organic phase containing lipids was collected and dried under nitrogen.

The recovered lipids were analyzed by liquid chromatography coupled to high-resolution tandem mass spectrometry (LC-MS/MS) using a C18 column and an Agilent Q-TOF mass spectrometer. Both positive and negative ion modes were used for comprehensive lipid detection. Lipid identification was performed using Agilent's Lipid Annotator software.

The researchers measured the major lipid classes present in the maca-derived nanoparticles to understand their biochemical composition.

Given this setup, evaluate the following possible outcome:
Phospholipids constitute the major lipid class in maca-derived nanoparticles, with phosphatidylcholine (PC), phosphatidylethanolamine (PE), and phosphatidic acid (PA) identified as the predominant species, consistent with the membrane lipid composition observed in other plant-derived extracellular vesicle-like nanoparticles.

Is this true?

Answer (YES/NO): NO